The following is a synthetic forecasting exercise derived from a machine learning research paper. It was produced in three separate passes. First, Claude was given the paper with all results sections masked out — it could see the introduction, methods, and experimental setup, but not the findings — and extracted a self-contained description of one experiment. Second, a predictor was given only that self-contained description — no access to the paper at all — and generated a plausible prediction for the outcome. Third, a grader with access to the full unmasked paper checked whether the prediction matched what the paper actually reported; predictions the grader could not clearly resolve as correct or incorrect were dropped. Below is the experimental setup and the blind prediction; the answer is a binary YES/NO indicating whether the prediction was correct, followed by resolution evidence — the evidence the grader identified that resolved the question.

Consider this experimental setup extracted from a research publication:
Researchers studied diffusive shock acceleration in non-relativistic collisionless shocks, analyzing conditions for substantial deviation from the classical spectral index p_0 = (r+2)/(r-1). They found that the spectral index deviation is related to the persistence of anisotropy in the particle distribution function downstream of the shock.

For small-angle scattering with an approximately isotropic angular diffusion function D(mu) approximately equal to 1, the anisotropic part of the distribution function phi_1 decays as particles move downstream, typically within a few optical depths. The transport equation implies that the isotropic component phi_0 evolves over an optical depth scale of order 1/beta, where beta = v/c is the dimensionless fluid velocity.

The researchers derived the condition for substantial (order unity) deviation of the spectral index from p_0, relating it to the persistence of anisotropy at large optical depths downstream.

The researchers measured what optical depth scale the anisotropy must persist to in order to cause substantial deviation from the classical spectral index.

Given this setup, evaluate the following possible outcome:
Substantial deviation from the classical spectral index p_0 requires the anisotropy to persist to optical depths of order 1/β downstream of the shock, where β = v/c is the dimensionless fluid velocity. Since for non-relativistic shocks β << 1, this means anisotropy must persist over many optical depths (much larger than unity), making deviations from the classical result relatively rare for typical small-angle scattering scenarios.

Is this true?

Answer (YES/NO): YES